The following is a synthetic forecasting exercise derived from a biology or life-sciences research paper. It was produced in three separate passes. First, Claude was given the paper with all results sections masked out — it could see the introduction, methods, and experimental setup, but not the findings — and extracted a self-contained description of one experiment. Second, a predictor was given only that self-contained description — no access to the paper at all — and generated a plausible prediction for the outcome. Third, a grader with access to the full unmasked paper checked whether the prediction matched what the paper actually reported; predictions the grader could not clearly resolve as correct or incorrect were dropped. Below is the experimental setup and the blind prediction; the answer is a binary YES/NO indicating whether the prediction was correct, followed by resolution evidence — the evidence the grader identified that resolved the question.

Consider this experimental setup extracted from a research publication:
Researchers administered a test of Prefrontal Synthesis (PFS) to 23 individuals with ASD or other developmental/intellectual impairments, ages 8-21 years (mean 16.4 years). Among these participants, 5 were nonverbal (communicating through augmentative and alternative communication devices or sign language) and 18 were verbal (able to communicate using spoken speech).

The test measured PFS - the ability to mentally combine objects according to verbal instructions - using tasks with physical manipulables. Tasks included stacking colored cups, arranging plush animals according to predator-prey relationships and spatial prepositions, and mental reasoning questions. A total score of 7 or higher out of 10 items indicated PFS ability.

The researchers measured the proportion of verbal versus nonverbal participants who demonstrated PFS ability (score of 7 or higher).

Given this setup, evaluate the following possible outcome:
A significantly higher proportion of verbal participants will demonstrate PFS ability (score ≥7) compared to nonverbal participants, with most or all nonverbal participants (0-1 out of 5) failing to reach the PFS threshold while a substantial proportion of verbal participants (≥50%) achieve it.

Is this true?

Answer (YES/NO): NO